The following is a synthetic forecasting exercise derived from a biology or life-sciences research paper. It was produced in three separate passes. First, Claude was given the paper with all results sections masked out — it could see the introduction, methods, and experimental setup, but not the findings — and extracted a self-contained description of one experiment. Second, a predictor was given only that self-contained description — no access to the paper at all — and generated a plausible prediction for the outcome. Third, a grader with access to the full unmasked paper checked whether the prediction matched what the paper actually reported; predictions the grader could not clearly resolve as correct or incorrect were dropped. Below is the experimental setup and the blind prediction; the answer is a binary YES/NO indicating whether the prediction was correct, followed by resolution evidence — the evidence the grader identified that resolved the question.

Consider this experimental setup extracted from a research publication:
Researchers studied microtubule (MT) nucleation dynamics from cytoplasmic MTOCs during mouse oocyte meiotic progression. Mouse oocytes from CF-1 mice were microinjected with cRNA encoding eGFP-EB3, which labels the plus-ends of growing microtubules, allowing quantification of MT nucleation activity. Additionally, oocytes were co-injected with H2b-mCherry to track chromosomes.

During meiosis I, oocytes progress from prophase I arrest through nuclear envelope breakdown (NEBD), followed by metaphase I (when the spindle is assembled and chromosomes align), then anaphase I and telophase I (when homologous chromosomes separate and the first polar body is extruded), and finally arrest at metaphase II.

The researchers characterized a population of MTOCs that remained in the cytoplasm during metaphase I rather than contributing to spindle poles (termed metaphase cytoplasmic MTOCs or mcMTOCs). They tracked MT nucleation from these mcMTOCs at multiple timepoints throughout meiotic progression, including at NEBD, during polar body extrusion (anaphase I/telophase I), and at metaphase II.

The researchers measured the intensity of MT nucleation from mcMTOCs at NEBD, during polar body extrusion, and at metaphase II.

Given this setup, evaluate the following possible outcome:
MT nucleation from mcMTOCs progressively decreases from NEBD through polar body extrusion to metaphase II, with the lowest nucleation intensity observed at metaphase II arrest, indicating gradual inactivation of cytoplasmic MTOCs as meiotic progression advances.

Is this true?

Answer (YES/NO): NO